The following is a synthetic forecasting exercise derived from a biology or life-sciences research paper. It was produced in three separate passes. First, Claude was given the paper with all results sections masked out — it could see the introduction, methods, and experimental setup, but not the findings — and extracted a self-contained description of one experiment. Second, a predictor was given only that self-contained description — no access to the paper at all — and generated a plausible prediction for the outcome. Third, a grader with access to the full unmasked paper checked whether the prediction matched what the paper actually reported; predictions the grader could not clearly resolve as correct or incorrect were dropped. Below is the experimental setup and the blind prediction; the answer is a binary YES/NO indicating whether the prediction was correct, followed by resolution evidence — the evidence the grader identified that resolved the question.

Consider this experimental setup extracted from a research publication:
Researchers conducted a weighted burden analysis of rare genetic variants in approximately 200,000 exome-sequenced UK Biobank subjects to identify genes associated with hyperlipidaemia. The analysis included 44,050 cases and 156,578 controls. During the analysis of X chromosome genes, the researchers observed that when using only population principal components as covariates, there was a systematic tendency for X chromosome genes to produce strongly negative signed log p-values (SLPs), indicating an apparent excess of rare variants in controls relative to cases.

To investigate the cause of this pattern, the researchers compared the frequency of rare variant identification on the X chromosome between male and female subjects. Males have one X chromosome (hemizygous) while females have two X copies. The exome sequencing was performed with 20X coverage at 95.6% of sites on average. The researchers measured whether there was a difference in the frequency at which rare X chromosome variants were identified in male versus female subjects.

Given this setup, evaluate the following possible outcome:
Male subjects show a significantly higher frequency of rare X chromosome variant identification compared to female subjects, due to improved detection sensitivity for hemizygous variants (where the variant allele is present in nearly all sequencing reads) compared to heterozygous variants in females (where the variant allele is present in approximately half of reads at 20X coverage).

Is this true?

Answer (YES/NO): NO